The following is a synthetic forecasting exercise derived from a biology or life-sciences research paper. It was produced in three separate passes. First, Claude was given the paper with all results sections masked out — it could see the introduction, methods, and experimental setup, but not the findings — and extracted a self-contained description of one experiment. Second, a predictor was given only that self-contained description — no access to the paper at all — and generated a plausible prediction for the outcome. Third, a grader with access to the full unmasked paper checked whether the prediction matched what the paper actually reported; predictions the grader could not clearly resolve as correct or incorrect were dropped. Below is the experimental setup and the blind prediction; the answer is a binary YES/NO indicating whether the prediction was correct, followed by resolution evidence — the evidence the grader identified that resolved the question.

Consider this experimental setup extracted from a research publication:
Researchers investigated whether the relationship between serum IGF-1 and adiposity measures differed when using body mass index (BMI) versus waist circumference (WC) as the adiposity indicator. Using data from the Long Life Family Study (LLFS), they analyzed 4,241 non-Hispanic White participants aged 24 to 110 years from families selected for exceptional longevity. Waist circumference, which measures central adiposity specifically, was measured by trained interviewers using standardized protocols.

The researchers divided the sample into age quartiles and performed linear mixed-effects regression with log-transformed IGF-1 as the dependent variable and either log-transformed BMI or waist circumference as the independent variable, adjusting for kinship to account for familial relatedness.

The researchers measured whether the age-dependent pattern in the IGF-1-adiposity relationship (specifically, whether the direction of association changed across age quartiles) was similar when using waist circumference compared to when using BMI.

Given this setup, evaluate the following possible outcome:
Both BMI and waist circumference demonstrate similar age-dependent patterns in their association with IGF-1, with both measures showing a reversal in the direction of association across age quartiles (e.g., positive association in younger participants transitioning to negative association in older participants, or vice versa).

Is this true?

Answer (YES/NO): YES